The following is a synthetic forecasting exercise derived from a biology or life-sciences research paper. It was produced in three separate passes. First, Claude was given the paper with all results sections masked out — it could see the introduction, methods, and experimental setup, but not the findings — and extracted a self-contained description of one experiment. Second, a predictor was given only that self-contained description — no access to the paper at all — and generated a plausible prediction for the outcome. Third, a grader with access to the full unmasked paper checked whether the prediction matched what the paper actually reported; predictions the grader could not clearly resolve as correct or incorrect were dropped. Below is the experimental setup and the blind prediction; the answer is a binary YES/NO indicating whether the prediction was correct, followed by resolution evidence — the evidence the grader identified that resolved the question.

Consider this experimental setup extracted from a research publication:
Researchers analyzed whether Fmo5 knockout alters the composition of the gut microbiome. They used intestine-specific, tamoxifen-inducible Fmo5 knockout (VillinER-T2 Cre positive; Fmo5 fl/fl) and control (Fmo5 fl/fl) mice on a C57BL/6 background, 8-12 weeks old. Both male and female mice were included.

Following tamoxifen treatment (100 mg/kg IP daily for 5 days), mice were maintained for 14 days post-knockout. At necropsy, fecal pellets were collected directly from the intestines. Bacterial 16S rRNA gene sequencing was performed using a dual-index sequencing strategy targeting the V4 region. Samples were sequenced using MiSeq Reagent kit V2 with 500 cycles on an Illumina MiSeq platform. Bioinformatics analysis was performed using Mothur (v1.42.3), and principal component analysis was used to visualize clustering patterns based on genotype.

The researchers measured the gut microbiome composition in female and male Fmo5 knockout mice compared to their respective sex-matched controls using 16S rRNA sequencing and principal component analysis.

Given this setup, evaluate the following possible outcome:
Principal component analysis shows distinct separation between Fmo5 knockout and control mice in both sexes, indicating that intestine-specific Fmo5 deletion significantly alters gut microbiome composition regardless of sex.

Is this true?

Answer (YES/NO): NO